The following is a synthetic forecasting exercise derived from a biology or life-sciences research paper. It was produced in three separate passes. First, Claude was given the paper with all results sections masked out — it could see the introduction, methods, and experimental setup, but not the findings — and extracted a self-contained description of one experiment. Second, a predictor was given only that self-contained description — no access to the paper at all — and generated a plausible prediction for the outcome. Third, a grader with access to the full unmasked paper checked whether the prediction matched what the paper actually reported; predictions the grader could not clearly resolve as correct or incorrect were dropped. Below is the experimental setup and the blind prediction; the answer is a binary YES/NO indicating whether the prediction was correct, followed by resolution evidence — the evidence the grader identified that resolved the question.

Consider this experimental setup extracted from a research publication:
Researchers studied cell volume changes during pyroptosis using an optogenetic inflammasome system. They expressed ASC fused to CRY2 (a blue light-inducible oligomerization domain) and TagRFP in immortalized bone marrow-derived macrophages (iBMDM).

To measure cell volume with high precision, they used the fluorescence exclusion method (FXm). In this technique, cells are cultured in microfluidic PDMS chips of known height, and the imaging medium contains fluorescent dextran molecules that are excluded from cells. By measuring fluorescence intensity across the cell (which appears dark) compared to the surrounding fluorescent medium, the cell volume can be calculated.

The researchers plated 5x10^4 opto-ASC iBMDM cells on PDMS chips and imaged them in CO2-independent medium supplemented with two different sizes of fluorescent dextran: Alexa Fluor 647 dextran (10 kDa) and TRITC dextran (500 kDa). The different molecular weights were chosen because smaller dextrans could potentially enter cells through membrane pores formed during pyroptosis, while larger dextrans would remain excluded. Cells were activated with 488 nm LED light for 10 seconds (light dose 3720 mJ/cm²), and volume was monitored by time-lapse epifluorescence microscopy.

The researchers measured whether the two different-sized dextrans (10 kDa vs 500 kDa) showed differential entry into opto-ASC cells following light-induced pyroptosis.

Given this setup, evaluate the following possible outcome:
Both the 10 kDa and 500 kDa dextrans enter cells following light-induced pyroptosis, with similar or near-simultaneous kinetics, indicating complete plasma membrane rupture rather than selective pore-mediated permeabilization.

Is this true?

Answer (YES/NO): NO